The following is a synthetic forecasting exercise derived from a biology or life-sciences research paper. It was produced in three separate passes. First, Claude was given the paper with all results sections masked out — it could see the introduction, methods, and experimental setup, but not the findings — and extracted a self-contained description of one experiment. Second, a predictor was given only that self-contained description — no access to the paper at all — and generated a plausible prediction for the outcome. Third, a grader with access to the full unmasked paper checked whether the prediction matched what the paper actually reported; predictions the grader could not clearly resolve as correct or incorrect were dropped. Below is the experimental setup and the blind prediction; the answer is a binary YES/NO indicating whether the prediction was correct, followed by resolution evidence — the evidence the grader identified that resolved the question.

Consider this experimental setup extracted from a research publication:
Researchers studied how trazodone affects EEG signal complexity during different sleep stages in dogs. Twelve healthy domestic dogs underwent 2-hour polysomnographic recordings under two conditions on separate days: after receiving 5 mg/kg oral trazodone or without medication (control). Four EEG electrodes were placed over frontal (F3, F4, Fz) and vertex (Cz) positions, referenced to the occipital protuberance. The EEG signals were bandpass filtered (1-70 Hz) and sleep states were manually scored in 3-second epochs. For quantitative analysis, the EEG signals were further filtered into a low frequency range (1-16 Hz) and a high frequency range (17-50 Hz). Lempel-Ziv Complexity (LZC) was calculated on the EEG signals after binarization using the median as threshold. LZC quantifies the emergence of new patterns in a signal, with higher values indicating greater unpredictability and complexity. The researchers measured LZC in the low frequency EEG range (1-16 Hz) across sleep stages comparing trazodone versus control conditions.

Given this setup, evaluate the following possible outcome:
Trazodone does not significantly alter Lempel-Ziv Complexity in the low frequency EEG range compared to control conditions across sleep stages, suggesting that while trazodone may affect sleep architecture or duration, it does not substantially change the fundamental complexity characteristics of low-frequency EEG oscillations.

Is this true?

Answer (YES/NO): NO